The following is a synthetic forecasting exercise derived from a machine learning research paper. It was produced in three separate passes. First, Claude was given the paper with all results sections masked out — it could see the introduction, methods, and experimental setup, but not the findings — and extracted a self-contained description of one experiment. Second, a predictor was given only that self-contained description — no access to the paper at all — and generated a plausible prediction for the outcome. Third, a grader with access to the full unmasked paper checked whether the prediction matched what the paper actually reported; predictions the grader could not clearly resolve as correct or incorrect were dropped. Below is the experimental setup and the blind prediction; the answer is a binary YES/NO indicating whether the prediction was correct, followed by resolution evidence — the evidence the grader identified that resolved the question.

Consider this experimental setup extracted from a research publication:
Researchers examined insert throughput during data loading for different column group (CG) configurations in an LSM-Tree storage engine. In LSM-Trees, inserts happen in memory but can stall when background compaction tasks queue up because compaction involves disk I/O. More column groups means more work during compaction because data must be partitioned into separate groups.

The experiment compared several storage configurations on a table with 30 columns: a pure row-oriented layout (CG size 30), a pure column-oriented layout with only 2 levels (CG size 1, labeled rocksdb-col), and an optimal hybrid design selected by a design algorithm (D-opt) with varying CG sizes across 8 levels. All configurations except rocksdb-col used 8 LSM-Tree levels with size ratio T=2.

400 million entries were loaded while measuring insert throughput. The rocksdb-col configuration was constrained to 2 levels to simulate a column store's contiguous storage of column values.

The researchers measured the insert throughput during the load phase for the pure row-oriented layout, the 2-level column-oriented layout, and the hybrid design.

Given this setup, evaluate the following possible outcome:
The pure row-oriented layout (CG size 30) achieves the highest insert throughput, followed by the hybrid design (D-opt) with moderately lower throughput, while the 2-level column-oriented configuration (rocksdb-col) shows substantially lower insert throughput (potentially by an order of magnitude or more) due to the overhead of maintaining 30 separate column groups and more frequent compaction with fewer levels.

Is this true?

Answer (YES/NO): NO